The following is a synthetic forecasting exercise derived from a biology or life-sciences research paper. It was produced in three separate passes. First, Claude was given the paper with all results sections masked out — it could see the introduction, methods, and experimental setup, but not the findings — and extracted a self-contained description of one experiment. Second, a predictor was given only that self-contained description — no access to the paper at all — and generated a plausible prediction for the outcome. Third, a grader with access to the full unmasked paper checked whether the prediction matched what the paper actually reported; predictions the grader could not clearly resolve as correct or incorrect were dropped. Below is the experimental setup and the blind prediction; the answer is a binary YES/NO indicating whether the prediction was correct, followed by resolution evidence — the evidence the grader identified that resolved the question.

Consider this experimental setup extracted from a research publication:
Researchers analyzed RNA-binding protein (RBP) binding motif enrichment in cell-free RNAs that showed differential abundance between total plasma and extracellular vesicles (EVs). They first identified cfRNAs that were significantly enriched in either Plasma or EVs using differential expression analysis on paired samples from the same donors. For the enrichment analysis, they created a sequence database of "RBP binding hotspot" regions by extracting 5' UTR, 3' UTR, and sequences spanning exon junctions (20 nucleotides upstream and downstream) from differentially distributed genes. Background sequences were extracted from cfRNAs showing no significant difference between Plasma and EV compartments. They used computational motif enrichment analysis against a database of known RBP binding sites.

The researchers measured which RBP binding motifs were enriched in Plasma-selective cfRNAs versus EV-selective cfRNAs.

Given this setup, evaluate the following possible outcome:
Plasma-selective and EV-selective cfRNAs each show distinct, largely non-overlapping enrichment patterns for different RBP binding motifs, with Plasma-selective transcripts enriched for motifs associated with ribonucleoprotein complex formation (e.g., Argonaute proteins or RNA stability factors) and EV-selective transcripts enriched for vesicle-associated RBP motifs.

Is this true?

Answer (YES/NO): NO